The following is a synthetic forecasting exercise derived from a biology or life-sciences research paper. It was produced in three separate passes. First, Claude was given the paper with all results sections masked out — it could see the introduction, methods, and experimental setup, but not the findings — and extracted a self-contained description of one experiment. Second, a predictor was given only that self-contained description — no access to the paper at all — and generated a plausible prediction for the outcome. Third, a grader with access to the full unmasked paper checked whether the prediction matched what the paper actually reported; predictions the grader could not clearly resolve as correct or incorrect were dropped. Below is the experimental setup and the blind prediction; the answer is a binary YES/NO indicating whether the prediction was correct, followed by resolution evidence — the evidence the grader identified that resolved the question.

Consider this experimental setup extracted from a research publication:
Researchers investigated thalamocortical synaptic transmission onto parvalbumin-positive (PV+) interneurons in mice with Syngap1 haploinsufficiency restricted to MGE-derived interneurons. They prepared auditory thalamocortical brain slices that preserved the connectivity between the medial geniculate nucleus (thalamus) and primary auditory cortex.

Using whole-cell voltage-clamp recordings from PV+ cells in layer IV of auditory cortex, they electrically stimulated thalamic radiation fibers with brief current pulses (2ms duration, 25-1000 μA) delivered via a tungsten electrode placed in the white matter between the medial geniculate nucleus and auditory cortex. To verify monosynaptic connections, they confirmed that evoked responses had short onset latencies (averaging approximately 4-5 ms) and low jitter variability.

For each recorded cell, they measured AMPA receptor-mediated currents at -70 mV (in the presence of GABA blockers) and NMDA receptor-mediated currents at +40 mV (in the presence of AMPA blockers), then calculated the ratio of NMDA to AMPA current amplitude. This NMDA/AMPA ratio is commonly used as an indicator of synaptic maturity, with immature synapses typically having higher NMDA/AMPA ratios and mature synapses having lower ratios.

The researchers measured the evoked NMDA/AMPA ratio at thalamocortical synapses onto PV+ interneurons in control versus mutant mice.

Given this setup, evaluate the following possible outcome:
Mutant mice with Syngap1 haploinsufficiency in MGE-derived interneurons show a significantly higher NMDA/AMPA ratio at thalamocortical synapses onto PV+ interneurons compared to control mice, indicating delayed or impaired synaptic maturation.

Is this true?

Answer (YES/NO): YES